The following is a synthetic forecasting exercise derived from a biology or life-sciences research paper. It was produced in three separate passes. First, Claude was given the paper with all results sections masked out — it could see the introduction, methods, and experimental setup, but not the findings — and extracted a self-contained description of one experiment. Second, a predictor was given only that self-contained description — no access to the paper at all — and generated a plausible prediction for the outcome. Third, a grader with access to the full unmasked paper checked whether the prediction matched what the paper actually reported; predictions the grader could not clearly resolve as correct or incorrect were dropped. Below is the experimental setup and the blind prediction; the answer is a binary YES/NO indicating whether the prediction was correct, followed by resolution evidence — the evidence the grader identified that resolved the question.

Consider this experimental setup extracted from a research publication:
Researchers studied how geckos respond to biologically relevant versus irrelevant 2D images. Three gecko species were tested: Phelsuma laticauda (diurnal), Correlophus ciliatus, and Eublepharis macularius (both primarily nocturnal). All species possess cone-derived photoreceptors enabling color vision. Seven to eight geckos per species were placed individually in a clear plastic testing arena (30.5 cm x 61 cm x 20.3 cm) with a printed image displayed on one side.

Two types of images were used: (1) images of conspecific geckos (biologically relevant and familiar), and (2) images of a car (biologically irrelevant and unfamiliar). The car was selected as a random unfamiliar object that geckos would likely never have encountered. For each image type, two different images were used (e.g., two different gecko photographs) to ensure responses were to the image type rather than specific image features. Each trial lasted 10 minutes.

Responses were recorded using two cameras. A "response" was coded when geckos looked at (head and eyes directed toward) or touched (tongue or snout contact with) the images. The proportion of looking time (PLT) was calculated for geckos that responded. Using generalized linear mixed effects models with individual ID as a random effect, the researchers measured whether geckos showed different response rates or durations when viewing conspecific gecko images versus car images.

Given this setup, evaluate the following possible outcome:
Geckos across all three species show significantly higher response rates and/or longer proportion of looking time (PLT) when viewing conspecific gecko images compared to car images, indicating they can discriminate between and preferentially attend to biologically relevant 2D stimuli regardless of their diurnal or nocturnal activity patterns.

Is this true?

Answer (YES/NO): NO